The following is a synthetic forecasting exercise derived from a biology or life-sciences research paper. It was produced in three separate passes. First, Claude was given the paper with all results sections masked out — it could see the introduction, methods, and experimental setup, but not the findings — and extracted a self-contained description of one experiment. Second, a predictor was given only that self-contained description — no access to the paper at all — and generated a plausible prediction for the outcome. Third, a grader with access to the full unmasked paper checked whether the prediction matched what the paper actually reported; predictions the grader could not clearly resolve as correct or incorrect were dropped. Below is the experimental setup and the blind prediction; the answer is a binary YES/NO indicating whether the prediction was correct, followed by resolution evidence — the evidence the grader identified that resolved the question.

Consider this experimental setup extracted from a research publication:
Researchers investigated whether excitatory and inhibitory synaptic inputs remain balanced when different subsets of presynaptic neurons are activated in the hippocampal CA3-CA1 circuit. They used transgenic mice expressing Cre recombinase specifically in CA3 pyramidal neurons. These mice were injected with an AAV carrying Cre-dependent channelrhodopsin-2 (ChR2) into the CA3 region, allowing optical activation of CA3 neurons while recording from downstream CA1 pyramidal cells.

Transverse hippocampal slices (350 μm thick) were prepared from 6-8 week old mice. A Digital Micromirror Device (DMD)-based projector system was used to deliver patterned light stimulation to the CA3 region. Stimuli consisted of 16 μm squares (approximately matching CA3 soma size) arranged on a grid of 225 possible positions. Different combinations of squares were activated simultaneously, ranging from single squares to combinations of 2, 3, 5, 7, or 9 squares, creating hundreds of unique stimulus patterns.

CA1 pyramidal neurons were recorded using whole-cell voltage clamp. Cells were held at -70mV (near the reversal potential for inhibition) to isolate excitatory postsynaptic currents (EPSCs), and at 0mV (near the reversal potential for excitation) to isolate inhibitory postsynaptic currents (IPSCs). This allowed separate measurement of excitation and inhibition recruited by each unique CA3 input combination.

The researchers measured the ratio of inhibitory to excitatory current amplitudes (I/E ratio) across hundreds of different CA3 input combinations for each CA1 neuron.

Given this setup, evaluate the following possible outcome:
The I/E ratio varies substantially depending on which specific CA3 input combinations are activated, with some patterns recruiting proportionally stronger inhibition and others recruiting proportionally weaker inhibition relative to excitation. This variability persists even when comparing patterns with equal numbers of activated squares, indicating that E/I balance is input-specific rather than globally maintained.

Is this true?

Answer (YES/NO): NO